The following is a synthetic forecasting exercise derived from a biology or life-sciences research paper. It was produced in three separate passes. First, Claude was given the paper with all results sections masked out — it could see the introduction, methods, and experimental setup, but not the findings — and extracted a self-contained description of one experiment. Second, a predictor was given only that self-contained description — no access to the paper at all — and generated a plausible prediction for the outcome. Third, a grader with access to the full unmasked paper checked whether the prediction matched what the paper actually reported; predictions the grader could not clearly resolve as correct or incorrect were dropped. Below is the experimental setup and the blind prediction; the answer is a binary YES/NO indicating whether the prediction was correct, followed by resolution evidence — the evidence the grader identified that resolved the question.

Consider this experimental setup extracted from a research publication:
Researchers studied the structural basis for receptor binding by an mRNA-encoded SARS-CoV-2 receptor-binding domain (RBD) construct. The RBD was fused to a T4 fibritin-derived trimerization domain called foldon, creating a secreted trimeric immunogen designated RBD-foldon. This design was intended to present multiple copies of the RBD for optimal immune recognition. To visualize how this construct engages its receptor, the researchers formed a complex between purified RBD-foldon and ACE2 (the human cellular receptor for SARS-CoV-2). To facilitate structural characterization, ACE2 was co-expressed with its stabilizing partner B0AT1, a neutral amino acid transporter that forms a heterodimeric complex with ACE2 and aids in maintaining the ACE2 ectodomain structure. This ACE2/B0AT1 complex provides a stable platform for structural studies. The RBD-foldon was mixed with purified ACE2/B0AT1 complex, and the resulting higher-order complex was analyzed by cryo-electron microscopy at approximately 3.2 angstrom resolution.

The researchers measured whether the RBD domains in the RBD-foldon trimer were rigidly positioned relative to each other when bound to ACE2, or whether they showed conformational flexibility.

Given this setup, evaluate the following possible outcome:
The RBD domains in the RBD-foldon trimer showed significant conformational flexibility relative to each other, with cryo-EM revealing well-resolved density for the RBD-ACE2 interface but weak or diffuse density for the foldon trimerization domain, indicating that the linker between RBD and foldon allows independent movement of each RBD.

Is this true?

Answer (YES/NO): YES